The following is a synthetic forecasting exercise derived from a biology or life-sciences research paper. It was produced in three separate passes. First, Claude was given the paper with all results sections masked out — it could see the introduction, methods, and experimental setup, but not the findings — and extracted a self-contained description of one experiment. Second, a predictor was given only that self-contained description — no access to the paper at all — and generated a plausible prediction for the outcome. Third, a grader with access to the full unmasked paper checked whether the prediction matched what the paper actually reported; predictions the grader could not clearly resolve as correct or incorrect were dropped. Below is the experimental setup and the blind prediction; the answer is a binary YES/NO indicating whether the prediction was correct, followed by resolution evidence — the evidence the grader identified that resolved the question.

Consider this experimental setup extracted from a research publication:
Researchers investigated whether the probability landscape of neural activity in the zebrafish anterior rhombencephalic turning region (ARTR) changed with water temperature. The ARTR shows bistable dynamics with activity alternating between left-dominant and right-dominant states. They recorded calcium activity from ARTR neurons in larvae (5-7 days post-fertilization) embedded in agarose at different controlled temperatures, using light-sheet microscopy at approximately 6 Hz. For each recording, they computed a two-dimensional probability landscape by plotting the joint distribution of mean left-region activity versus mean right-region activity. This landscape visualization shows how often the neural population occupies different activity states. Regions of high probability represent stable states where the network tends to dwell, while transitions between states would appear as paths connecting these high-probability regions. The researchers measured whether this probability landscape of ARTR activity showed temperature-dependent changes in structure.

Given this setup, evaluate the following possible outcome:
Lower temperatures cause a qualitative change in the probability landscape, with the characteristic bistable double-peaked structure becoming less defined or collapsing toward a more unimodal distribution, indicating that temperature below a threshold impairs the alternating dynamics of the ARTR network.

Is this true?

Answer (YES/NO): NO